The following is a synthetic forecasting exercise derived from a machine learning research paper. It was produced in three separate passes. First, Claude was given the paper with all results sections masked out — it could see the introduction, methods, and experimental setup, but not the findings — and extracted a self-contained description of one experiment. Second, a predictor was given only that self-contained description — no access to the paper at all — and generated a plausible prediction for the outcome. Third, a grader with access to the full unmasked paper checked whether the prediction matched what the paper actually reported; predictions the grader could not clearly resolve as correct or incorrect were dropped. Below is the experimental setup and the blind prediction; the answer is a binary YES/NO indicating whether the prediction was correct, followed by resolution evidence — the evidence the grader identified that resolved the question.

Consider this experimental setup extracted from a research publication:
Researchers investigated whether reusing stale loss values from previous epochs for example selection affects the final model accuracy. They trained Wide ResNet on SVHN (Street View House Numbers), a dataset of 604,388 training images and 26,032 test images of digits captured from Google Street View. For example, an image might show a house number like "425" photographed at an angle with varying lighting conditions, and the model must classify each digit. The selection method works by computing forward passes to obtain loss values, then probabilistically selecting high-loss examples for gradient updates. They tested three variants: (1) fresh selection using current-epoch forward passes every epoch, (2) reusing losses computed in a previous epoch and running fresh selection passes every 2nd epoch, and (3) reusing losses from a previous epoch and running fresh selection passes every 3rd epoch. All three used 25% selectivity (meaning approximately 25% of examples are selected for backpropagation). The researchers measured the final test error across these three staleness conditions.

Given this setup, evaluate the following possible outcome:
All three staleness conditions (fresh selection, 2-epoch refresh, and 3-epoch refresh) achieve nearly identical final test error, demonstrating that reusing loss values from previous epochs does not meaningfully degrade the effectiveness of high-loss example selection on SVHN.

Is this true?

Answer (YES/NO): YES